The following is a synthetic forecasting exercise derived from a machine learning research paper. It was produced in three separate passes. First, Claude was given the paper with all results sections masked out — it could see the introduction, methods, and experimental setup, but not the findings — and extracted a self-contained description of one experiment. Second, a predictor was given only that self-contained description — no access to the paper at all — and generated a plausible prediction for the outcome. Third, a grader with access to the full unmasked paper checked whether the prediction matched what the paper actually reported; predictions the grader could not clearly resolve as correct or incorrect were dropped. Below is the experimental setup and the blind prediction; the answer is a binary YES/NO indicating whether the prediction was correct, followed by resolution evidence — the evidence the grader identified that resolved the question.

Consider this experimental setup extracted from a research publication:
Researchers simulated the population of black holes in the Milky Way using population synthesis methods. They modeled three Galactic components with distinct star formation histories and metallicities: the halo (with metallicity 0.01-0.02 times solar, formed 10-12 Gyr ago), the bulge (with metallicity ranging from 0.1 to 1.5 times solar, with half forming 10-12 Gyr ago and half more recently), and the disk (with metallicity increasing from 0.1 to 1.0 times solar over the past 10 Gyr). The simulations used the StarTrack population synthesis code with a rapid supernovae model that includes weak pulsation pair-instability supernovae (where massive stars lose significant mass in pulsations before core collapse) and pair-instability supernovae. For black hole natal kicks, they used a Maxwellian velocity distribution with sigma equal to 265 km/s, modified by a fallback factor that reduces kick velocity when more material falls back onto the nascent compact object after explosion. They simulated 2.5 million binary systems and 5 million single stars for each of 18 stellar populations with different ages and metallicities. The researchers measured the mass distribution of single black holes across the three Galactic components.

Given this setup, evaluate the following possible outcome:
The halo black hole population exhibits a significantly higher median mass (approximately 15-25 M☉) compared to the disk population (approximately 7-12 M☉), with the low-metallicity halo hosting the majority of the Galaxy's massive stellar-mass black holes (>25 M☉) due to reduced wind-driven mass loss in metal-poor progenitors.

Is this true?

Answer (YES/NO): NO